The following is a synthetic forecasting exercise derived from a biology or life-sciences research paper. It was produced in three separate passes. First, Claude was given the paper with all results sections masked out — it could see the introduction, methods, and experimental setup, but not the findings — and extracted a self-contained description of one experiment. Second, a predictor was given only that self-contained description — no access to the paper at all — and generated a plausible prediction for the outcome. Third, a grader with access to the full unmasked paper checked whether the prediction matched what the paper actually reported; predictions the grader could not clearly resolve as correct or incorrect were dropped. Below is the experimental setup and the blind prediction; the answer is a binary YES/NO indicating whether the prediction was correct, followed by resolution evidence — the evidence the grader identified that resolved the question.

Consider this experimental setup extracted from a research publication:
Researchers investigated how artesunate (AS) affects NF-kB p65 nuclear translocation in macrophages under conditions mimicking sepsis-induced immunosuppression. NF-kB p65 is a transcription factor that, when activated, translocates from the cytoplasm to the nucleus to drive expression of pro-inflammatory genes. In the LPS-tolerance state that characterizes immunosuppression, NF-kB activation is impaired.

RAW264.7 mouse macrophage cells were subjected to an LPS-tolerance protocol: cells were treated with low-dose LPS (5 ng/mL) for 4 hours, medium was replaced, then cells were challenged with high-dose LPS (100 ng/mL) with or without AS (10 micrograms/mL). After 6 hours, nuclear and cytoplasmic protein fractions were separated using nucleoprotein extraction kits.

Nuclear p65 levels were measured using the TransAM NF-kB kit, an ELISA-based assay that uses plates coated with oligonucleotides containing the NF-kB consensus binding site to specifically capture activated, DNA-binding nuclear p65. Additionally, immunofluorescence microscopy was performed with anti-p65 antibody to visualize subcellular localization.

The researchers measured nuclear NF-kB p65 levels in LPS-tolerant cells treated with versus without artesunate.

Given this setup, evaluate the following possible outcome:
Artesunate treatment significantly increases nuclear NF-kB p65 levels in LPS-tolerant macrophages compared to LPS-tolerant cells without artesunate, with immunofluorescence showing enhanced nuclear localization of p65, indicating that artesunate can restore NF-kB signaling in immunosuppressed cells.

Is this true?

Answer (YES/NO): YES